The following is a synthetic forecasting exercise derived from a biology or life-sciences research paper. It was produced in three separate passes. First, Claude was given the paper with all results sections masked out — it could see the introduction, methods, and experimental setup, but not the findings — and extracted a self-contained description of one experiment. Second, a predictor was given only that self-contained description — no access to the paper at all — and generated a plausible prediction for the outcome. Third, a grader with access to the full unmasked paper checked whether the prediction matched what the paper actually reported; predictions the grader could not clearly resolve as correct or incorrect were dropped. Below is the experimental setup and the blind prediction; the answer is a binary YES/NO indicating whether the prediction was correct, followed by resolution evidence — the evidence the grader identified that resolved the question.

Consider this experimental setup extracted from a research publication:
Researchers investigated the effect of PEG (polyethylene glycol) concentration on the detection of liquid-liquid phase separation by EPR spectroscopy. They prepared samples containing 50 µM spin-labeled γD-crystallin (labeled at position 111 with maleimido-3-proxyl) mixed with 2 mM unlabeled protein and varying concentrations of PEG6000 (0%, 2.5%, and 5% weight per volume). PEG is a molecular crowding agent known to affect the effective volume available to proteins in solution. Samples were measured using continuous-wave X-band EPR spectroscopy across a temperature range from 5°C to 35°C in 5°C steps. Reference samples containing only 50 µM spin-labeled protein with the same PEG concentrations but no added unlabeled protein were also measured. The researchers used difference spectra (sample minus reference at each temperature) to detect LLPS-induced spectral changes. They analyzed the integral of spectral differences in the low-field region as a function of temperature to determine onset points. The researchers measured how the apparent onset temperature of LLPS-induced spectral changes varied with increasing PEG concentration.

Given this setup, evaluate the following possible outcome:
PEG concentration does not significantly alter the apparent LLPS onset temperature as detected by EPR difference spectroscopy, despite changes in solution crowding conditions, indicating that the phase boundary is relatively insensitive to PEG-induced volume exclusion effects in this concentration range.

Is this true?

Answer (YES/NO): NO